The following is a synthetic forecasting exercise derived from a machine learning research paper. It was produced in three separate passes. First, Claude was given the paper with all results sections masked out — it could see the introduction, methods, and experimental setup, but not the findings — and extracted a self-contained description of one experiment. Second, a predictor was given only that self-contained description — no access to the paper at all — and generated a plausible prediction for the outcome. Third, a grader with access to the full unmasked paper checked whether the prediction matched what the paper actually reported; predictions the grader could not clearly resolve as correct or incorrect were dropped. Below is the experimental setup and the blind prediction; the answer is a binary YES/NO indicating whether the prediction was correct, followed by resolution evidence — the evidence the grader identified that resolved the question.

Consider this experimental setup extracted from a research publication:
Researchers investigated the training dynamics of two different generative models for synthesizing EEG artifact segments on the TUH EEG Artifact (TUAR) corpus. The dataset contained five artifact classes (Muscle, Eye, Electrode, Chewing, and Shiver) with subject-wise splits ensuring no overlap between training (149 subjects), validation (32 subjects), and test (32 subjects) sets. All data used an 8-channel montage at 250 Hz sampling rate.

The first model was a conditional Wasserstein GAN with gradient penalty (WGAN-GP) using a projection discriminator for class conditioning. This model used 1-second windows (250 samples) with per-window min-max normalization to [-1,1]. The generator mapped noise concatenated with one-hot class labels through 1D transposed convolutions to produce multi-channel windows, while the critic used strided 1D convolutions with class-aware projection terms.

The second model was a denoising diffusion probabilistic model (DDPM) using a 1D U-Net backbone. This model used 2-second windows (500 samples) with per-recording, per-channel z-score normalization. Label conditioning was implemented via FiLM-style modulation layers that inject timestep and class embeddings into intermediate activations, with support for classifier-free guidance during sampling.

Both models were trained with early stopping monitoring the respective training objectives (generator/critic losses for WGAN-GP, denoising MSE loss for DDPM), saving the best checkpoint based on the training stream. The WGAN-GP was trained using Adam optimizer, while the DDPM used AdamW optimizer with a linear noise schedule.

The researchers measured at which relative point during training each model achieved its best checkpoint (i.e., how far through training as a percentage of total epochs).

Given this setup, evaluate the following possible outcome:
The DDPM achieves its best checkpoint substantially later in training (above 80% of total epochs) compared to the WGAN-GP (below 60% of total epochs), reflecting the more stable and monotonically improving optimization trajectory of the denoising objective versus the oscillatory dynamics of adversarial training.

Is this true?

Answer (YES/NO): YES